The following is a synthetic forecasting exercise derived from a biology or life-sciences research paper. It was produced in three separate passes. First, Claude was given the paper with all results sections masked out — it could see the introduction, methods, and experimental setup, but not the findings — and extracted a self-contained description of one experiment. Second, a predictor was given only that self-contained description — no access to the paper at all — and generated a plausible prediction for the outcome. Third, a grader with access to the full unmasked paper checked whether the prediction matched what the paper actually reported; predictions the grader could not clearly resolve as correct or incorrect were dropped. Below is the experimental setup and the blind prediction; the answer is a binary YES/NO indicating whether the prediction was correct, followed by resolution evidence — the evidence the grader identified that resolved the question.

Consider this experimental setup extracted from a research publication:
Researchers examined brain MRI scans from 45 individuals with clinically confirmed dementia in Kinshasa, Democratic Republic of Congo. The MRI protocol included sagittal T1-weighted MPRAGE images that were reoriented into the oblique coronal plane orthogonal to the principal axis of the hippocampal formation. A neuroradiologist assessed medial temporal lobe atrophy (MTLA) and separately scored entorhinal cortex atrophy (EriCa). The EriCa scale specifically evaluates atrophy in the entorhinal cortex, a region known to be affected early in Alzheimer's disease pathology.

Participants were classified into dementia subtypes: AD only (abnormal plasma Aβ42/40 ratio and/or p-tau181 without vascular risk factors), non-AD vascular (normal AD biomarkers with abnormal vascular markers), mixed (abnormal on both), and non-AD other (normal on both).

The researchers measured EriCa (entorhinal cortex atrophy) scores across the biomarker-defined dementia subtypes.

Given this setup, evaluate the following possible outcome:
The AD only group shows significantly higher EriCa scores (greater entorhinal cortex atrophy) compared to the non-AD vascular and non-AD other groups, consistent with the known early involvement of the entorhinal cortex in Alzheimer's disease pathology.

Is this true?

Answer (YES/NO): NO